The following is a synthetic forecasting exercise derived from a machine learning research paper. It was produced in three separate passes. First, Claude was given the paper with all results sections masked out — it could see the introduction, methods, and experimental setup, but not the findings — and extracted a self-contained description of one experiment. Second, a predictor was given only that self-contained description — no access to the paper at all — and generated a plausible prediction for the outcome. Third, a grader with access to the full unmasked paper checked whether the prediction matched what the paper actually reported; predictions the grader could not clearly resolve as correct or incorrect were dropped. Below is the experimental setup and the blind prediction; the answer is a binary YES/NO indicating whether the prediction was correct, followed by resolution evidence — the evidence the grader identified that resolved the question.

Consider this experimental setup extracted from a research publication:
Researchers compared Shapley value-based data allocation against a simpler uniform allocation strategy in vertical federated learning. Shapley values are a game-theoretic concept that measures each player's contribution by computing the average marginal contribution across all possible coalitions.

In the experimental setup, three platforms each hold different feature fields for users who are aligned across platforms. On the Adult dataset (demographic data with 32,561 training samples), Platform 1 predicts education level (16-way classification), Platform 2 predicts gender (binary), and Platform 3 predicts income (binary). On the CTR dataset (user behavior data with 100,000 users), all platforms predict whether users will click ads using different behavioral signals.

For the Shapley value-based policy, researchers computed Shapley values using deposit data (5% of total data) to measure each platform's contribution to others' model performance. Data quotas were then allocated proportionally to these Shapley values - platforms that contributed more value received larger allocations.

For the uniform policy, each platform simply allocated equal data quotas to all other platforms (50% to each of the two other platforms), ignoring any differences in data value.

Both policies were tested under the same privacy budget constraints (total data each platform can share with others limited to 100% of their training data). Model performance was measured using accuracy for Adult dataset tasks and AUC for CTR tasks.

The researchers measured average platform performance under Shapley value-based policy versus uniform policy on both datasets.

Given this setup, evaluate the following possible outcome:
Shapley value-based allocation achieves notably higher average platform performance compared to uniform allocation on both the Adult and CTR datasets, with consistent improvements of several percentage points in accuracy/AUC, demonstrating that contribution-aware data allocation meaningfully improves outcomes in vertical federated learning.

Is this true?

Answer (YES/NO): NO